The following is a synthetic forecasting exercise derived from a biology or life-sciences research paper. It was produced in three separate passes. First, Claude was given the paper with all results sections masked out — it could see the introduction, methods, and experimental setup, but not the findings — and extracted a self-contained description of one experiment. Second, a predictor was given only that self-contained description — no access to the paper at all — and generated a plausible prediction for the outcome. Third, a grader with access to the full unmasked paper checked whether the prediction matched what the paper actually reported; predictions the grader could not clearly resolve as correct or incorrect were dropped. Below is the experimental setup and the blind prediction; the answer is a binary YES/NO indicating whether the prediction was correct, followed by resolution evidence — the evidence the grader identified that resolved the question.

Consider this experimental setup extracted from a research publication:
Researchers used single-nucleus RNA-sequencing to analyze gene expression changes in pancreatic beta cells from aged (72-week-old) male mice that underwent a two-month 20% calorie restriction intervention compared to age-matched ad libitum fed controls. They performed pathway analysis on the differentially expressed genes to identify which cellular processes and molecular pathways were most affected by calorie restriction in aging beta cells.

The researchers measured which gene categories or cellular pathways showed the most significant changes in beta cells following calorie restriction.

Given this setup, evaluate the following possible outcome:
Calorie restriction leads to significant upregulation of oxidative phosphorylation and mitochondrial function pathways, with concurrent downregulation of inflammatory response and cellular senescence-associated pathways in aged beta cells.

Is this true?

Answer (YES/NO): NO